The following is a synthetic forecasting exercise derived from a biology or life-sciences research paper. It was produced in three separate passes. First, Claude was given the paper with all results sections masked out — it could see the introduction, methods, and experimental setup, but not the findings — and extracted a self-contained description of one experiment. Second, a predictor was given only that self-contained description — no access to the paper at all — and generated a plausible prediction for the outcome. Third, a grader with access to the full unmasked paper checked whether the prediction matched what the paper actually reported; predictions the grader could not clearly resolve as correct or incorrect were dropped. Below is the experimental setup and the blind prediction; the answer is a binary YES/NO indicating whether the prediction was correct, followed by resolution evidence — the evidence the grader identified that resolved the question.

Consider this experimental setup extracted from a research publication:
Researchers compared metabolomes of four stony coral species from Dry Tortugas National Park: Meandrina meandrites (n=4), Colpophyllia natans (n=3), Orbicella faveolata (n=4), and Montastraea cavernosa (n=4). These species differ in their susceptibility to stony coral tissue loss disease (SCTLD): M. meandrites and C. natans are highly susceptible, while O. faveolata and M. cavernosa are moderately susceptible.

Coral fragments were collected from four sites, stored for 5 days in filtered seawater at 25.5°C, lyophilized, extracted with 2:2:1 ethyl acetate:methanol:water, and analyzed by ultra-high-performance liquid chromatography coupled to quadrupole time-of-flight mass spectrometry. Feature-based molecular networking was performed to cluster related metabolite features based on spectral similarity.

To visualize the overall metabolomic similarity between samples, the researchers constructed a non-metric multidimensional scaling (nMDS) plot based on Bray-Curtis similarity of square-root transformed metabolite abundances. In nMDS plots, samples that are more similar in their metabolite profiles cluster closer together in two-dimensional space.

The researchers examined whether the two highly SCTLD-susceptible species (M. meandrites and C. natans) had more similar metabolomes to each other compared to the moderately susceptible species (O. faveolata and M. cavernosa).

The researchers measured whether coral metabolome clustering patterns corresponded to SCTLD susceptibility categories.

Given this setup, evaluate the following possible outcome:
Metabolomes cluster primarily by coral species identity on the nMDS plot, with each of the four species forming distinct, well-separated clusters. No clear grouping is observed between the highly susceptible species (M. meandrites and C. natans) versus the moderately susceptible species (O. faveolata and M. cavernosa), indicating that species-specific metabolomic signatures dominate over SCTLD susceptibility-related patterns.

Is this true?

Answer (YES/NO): NO